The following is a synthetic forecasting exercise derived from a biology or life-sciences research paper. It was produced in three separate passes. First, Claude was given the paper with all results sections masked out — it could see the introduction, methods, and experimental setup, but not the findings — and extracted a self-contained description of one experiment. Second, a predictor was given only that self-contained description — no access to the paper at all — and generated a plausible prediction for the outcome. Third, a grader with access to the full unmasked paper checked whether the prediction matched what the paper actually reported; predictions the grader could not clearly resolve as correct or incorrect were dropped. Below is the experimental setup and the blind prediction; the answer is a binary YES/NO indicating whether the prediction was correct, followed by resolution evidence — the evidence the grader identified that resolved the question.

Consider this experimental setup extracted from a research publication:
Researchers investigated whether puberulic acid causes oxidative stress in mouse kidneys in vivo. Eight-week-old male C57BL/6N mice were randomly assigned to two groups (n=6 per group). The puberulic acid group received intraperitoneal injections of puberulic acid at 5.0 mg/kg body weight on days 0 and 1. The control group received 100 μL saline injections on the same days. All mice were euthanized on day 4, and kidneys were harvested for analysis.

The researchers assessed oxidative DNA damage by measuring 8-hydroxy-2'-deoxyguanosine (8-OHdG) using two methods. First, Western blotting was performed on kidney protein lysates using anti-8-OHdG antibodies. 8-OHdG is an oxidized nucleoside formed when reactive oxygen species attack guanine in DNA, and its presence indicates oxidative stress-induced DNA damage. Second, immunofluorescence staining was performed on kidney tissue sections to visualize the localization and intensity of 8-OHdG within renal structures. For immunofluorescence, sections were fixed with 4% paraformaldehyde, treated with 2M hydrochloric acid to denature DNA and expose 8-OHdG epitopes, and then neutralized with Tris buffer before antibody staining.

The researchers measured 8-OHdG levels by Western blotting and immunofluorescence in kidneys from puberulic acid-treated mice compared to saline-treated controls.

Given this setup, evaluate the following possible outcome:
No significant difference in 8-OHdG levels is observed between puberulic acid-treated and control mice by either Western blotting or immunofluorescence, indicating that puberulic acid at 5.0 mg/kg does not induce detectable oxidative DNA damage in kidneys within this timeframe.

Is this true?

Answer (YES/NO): NO